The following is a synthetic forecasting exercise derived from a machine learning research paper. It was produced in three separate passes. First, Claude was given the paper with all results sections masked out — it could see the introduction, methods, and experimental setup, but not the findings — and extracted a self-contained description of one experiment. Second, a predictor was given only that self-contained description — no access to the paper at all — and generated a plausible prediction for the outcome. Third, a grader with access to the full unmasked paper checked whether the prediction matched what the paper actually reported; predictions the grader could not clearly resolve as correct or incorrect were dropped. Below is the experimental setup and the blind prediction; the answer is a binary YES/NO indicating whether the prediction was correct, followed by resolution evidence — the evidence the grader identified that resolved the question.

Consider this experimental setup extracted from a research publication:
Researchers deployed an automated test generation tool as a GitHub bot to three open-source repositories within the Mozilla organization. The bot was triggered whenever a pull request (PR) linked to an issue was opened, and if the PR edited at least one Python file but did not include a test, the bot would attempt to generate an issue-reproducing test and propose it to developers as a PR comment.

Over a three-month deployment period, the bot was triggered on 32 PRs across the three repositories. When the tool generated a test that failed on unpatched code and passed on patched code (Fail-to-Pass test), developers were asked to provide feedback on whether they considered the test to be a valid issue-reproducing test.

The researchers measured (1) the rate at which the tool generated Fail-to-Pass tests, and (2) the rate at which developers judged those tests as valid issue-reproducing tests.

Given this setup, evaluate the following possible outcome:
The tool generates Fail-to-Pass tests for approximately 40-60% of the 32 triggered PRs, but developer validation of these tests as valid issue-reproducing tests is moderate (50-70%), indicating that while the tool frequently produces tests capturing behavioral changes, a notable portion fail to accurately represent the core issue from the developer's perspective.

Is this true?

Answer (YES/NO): NO